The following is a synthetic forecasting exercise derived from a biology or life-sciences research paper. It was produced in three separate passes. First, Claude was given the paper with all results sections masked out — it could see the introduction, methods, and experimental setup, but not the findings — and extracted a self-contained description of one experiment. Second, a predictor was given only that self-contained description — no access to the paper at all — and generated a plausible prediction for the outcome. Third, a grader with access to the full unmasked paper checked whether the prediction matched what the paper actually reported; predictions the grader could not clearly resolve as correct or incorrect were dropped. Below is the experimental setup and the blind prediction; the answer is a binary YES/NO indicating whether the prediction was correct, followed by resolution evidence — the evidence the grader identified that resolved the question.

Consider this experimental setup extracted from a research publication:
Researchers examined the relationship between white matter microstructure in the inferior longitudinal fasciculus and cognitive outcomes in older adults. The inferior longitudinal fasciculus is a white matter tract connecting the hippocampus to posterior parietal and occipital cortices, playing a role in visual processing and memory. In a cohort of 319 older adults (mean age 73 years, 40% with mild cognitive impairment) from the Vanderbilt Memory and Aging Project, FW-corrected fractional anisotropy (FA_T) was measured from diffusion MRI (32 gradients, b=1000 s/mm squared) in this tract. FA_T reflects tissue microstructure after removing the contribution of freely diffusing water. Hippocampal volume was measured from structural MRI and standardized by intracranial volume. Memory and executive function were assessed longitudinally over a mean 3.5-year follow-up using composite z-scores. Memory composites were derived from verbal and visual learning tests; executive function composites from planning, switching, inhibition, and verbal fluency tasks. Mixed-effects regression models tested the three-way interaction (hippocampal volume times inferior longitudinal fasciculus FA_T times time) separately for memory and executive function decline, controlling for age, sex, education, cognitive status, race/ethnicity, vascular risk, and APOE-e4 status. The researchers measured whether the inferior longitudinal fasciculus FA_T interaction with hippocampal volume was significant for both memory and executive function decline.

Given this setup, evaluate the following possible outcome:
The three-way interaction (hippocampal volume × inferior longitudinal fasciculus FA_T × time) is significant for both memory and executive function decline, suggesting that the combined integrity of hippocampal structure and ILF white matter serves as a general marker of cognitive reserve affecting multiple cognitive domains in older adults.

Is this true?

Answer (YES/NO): YES